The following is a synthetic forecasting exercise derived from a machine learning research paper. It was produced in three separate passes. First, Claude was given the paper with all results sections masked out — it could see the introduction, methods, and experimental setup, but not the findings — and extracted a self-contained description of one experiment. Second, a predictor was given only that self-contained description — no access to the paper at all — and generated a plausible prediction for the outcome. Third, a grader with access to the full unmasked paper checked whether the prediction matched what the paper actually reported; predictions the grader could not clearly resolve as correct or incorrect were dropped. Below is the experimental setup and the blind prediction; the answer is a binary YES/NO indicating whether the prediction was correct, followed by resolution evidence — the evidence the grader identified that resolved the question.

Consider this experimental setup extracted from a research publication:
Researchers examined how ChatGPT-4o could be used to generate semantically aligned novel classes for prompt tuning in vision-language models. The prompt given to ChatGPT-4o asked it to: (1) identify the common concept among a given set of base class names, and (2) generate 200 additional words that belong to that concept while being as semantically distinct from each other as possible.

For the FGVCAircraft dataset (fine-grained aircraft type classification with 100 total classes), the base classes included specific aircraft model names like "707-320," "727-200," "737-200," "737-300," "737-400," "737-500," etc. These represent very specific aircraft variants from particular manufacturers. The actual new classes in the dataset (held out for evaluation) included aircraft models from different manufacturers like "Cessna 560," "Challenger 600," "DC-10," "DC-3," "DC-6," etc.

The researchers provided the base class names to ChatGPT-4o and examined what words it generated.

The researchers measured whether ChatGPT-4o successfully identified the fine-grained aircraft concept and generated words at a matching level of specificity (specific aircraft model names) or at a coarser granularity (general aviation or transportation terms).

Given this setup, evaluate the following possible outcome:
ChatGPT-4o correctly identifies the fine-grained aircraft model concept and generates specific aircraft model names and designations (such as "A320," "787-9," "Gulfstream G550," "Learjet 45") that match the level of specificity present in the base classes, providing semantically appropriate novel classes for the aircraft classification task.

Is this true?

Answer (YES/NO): YES